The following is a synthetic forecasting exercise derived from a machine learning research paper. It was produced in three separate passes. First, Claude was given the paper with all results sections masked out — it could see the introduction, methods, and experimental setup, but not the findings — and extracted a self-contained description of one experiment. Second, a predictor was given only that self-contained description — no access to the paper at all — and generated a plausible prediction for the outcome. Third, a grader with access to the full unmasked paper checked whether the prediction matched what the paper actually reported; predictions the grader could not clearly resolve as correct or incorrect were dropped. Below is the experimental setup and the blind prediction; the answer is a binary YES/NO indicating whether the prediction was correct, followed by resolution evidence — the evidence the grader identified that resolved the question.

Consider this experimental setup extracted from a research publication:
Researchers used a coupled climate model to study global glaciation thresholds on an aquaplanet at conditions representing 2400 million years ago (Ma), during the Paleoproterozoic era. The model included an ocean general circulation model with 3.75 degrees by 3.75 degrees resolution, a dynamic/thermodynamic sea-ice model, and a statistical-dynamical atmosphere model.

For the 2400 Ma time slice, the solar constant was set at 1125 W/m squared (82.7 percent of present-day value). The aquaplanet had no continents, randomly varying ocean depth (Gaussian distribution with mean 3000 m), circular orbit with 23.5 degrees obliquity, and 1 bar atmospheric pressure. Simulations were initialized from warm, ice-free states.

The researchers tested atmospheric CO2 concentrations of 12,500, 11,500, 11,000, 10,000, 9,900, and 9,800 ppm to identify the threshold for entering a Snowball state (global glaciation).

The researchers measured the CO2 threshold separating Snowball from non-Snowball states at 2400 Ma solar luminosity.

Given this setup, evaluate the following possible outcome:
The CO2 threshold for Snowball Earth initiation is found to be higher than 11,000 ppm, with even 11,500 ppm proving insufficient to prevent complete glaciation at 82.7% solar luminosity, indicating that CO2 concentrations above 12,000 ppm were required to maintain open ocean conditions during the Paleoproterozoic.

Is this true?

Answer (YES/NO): NO